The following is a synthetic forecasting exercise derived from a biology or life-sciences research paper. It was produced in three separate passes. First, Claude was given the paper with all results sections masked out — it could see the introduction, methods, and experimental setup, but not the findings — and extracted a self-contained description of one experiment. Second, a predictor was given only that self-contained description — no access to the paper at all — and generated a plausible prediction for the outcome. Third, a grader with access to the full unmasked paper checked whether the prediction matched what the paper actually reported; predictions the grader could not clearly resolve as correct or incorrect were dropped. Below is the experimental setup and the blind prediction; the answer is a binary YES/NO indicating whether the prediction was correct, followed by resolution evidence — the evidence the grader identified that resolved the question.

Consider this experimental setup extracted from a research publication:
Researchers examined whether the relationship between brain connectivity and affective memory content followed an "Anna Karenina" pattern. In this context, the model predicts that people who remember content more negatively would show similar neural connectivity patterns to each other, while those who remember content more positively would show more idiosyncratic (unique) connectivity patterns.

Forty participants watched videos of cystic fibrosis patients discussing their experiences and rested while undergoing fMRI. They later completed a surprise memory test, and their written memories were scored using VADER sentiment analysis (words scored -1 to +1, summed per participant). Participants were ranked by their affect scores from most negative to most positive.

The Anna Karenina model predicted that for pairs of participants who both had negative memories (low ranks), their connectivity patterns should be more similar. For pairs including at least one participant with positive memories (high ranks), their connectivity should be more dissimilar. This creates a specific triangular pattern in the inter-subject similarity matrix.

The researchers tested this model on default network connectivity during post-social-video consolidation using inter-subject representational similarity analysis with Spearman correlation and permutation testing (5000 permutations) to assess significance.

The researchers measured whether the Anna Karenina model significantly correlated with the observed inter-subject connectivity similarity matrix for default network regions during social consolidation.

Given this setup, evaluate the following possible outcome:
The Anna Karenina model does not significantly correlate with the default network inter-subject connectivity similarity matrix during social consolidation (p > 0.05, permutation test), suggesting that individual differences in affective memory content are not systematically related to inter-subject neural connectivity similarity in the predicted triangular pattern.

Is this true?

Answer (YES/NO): NO